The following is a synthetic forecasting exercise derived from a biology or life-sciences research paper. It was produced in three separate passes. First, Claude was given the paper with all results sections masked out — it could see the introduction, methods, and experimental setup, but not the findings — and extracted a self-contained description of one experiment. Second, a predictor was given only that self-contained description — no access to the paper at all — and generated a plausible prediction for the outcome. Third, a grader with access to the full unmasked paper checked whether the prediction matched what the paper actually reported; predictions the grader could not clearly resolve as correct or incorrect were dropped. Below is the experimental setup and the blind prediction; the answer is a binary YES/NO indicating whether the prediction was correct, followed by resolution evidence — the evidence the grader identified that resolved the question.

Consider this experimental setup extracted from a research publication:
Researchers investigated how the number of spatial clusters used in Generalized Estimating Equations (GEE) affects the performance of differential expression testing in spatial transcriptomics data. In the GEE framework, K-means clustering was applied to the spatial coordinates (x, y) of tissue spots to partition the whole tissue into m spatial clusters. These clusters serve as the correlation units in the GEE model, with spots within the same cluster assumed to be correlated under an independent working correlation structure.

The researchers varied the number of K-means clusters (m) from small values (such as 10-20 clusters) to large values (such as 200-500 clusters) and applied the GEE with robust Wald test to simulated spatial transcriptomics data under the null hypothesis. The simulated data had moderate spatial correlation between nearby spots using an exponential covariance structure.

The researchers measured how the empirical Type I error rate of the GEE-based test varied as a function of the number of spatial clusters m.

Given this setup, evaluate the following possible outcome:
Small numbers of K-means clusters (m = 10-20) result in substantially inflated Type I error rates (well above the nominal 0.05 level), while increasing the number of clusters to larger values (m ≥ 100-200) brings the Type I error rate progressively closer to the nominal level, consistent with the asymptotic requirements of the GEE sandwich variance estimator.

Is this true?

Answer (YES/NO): NO